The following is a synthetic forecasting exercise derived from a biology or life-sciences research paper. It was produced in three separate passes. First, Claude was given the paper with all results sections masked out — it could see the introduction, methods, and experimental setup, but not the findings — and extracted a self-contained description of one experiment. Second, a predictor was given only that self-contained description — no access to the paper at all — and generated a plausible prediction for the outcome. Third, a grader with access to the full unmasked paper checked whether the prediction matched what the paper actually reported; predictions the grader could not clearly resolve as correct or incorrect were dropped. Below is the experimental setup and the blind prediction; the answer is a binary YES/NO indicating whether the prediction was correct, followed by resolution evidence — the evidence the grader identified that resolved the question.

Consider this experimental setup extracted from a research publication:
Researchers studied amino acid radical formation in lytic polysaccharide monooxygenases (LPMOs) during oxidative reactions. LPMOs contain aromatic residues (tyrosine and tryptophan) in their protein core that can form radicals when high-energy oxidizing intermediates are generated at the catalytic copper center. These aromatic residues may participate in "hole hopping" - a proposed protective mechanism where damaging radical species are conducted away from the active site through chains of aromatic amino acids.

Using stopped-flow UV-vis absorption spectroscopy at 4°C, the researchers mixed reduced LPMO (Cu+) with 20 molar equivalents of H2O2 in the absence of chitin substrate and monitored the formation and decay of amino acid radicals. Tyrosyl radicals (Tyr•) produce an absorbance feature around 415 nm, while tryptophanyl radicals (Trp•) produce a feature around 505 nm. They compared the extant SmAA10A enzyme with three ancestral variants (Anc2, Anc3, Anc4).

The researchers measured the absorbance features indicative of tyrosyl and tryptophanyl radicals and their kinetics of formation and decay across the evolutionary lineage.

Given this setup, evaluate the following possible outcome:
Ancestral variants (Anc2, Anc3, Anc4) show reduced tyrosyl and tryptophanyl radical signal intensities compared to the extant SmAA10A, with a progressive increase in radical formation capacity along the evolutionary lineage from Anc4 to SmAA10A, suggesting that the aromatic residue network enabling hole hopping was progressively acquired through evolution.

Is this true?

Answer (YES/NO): NO